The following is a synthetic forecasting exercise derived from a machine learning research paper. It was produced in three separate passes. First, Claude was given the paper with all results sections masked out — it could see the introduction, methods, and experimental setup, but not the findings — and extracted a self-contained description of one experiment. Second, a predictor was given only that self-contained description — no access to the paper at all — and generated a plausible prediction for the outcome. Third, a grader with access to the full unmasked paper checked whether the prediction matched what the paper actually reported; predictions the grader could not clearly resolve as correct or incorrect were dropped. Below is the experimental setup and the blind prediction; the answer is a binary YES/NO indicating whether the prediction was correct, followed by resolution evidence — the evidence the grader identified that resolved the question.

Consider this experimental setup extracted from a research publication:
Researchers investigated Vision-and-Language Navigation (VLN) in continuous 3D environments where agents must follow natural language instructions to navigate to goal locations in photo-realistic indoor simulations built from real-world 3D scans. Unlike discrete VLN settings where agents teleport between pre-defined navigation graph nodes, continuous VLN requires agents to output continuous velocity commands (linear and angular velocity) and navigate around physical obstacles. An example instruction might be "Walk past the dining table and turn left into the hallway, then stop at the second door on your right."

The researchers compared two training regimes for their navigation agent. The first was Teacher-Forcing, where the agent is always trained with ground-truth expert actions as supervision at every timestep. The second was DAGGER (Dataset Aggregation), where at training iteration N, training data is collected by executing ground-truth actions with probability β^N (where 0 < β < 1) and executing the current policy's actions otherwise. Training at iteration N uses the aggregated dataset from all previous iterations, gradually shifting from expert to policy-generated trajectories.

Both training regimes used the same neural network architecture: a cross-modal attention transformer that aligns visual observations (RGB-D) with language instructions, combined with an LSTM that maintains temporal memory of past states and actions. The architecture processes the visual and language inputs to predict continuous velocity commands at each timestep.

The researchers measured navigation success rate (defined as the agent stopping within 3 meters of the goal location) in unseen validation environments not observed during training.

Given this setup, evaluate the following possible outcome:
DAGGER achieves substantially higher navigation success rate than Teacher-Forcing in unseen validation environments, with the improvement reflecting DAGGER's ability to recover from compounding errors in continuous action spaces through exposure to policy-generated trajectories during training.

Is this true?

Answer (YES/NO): YES